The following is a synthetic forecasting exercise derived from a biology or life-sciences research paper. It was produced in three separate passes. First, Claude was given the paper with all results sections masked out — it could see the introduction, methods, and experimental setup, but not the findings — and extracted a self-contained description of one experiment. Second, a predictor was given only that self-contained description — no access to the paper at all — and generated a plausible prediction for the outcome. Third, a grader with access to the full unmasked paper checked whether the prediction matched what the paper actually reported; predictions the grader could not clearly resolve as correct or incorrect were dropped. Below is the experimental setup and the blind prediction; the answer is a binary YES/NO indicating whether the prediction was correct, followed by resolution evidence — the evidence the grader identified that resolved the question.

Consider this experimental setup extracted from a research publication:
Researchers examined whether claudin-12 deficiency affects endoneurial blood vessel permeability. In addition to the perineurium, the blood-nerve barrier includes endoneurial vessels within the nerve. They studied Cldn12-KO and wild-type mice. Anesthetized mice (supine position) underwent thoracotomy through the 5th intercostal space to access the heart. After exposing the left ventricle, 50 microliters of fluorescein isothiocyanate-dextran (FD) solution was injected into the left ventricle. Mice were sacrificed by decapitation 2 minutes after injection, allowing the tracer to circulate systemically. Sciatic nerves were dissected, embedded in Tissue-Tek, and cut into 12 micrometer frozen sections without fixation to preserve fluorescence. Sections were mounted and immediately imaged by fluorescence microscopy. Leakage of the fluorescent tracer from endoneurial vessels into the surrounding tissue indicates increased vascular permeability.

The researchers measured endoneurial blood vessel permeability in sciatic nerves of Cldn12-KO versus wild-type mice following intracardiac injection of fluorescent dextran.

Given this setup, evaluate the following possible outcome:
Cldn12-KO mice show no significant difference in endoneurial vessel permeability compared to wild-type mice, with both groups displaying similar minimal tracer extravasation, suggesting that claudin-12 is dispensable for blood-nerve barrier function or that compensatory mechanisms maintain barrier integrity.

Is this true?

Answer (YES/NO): YES